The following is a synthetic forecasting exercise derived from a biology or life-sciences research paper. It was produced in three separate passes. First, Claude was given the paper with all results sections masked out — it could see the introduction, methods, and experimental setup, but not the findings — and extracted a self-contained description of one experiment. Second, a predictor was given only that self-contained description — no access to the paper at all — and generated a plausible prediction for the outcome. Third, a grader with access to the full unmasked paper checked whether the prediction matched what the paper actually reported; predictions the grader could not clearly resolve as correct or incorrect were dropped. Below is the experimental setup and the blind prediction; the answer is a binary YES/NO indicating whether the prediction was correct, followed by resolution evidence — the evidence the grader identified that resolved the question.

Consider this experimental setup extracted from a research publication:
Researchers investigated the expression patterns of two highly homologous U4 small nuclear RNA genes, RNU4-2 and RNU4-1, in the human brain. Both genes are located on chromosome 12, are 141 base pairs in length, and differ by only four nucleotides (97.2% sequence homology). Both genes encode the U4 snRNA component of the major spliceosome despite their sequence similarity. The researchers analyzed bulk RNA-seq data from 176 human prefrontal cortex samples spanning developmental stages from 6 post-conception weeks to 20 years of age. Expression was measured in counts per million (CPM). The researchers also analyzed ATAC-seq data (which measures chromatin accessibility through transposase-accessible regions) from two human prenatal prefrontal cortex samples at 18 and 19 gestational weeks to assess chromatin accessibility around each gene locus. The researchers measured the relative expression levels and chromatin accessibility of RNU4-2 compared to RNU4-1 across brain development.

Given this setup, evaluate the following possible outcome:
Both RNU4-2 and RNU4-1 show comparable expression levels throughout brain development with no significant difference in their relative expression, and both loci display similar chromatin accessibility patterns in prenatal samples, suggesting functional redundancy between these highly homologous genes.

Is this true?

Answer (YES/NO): NO